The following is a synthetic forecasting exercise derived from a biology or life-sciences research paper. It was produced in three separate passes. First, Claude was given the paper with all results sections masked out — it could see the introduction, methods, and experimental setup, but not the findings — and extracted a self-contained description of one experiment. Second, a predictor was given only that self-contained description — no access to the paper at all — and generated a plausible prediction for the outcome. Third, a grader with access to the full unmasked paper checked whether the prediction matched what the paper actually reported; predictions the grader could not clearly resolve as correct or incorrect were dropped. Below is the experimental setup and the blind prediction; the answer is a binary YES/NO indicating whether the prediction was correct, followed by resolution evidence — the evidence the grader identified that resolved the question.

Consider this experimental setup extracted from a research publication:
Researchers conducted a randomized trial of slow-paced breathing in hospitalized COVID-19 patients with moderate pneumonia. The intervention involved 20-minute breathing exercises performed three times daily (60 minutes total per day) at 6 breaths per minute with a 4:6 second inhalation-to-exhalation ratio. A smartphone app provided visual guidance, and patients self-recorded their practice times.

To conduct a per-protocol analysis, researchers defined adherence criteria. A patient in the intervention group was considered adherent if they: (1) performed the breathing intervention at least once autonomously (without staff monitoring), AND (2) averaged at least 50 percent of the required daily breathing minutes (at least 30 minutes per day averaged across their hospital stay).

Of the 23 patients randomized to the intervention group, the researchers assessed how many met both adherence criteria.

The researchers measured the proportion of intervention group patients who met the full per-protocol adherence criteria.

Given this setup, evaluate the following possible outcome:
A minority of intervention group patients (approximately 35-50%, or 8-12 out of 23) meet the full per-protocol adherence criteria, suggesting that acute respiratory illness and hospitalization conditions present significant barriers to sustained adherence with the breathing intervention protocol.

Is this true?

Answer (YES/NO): NO